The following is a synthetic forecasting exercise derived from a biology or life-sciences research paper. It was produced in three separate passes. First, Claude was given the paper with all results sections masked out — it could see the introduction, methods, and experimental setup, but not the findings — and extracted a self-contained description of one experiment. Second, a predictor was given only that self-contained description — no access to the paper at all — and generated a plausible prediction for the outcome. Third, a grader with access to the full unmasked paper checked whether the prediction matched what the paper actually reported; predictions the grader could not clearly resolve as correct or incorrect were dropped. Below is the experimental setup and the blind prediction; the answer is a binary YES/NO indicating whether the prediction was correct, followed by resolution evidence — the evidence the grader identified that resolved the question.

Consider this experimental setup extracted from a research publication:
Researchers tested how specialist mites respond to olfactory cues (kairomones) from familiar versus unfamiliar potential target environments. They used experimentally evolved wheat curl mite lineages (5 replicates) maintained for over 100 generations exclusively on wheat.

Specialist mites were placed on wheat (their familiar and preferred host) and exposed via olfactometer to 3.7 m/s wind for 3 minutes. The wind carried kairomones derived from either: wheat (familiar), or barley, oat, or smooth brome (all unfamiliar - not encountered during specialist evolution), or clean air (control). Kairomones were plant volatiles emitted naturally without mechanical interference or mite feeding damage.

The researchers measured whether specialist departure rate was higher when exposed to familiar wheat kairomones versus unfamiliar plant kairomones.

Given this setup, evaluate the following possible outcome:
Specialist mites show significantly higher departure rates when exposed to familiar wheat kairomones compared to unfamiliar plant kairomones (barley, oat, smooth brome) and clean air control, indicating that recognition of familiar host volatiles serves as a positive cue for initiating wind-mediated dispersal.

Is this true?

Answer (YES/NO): NO